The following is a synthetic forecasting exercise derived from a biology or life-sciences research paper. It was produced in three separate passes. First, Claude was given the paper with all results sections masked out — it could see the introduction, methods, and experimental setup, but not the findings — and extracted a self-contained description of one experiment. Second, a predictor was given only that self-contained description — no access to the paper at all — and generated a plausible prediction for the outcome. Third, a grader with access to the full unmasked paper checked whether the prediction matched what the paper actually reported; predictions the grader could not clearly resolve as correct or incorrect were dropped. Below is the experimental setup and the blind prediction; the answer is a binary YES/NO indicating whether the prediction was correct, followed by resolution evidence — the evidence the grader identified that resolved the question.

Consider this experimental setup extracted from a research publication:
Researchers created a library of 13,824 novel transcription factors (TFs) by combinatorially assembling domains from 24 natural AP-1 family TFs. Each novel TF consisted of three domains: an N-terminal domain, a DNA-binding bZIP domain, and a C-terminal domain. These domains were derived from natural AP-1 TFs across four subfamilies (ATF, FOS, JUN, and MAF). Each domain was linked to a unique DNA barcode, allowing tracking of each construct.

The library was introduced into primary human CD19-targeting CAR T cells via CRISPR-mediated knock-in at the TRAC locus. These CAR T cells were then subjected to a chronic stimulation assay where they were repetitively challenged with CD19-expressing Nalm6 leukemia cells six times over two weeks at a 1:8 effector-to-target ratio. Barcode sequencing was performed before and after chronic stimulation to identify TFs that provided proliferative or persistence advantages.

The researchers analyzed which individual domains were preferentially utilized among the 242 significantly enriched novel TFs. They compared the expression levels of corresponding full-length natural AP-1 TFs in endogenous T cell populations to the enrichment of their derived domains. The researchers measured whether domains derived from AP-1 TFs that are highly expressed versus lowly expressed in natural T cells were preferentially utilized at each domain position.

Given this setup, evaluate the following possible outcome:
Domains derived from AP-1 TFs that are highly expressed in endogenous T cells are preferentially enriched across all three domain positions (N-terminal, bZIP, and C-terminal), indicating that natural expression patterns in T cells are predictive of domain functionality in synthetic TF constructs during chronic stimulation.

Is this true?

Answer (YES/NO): NO